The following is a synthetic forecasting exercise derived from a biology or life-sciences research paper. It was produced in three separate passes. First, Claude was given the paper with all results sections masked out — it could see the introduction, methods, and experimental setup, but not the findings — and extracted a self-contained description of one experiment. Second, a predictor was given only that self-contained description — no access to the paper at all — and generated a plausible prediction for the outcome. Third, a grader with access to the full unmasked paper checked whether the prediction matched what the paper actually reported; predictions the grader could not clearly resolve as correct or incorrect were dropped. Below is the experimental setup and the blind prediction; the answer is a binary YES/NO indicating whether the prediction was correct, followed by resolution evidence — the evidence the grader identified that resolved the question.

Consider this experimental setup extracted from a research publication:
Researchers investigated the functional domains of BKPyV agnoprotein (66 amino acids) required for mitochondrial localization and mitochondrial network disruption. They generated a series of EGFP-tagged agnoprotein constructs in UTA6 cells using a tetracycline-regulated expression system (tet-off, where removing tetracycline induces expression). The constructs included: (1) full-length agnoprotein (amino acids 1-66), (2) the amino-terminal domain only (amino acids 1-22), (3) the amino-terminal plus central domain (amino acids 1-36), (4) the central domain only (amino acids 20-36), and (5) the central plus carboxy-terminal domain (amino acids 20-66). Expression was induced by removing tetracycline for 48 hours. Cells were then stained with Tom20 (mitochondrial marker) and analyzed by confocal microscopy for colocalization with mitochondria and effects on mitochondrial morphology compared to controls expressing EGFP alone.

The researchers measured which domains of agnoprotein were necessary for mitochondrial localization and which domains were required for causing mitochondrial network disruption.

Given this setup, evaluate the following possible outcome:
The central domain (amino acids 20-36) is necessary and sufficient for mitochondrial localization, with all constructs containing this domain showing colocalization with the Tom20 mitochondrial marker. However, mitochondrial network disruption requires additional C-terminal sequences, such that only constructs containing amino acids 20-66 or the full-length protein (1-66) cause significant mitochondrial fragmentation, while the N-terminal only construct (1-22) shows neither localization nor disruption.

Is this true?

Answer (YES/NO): NO